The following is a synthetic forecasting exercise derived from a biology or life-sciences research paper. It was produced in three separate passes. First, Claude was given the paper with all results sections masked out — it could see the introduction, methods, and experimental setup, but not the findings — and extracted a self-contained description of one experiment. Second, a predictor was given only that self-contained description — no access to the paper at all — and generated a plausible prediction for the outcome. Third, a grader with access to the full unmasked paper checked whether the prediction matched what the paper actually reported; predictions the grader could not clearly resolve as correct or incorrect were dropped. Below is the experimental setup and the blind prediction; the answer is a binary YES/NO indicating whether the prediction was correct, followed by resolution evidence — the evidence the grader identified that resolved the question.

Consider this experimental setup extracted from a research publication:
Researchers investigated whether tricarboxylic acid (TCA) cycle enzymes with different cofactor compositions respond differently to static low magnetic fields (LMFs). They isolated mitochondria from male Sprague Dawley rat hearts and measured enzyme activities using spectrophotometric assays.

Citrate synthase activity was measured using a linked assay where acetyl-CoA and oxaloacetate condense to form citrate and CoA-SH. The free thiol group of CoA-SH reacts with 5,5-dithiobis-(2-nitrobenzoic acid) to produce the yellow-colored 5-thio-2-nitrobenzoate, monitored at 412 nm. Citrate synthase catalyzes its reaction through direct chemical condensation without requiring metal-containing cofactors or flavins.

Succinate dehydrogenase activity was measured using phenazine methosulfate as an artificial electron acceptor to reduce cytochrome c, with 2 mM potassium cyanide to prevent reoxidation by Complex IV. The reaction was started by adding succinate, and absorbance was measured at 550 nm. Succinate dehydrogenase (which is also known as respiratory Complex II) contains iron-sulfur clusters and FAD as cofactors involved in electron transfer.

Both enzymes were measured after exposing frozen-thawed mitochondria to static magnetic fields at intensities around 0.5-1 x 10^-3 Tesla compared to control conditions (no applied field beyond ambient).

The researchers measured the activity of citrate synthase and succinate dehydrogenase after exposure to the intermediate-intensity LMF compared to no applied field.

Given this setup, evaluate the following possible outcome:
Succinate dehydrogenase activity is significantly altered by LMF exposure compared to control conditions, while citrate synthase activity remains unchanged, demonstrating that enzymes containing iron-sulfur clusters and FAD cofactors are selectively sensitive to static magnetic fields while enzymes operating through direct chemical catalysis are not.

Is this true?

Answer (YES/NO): NO